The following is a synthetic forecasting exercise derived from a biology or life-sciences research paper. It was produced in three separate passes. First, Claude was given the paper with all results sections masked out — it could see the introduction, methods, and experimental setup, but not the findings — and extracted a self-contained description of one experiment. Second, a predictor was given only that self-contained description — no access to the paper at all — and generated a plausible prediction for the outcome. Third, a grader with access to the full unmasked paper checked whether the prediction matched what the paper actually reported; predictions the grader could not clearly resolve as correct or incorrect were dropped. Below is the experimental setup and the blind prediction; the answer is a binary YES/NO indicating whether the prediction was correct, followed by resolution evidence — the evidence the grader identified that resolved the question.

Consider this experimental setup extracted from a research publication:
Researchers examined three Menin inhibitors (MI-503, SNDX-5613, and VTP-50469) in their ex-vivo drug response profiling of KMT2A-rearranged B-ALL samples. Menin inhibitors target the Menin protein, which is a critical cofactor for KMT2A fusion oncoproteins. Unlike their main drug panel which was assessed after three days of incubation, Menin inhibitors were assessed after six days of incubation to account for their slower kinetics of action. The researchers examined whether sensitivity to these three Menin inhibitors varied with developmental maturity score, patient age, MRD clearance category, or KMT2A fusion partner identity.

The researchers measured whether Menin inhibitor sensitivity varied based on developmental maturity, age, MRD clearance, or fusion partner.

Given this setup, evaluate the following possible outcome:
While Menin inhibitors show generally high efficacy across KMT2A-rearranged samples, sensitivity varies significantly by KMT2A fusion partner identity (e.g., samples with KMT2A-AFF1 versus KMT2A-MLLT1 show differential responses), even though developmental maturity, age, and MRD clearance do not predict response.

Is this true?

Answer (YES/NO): NO